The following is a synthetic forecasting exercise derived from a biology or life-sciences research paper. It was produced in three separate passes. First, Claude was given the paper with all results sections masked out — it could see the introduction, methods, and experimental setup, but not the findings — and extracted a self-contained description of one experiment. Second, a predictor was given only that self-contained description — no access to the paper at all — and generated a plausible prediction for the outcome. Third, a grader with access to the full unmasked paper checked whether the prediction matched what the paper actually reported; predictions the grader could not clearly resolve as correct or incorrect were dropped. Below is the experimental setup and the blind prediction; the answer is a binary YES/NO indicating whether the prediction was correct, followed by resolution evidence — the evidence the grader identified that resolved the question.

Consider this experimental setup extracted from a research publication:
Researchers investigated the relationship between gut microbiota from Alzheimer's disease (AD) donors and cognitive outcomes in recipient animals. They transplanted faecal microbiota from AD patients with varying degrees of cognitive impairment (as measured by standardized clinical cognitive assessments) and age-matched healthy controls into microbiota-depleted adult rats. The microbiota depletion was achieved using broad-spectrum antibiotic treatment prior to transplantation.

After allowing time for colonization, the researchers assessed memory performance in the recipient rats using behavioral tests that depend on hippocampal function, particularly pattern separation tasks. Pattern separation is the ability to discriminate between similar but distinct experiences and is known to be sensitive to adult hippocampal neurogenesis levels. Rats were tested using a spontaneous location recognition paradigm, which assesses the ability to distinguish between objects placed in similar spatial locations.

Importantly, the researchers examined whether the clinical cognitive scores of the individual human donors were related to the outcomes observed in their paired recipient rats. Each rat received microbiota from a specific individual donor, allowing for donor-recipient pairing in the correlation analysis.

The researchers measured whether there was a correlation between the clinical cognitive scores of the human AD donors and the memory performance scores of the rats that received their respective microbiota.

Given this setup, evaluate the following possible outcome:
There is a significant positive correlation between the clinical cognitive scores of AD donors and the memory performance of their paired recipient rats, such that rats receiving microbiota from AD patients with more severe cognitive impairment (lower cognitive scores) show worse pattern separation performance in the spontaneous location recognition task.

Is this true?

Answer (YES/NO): YES